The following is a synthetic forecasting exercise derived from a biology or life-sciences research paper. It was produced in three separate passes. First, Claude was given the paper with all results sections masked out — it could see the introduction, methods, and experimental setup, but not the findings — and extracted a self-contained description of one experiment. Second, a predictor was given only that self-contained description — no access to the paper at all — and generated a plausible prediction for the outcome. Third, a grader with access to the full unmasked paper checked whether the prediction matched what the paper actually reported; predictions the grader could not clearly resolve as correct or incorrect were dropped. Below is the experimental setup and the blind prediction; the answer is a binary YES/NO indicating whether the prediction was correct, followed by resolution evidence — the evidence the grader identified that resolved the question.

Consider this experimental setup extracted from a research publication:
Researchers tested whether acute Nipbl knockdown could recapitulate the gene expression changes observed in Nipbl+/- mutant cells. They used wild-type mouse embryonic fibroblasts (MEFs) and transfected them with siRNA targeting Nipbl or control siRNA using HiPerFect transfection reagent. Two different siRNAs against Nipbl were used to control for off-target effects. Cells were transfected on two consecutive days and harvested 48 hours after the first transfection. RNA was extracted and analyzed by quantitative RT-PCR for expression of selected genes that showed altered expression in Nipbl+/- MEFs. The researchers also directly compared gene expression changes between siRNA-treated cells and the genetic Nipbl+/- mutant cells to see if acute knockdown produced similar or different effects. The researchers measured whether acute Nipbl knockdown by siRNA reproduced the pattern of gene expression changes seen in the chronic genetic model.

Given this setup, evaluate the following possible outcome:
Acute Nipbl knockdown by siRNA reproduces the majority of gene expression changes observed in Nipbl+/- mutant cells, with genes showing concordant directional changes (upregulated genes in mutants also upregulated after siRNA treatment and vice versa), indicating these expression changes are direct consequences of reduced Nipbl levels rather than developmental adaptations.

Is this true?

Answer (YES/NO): YES